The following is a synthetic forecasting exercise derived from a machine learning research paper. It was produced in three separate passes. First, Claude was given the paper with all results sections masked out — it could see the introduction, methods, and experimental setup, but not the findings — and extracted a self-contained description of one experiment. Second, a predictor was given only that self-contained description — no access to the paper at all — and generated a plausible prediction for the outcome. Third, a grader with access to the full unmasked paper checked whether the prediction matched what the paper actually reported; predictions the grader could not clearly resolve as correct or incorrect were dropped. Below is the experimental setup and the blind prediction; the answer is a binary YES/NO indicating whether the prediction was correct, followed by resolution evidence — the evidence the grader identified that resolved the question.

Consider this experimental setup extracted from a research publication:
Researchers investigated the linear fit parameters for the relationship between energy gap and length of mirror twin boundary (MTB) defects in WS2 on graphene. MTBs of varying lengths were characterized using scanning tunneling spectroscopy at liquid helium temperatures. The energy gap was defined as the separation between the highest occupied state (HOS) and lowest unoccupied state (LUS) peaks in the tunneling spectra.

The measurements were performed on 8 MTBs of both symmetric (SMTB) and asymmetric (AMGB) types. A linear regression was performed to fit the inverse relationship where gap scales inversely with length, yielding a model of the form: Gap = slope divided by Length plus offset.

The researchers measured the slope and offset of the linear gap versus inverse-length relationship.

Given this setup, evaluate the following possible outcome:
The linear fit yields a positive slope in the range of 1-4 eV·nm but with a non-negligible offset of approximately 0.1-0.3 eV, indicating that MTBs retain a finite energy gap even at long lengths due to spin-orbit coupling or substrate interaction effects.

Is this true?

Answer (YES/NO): NO